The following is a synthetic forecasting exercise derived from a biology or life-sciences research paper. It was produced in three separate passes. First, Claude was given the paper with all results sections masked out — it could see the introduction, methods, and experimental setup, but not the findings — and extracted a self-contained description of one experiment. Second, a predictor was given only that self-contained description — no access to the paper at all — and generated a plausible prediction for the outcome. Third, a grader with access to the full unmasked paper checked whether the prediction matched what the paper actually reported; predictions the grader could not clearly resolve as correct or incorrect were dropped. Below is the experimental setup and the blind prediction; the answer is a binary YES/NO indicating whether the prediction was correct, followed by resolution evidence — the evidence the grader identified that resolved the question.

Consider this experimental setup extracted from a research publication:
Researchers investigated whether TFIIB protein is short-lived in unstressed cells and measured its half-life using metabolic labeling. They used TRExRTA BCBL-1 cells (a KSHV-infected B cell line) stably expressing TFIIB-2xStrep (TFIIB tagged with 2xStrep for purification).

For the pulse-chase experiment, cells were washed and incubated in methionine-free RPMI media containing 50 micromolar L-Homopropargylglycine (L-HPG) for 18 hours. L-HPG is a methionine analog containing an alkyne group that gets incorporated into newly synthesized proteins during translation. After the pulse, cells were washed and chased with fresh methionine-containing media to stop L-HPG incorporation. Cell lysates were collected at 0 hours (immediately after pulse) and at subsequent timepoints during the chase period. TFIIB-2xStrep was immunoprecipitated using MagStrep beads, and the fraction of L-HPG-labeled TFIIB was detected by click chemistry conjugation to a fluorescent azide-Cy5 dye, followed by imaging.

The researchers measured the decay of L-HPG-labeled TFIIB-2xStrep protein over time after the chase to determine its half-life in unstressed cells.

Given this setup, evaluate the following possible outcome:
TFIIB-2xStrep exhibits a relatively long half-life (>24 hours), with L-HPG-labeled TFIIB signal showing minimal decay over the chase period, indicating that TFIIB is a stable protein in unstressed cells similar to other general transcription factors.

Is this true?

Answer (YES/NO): NO